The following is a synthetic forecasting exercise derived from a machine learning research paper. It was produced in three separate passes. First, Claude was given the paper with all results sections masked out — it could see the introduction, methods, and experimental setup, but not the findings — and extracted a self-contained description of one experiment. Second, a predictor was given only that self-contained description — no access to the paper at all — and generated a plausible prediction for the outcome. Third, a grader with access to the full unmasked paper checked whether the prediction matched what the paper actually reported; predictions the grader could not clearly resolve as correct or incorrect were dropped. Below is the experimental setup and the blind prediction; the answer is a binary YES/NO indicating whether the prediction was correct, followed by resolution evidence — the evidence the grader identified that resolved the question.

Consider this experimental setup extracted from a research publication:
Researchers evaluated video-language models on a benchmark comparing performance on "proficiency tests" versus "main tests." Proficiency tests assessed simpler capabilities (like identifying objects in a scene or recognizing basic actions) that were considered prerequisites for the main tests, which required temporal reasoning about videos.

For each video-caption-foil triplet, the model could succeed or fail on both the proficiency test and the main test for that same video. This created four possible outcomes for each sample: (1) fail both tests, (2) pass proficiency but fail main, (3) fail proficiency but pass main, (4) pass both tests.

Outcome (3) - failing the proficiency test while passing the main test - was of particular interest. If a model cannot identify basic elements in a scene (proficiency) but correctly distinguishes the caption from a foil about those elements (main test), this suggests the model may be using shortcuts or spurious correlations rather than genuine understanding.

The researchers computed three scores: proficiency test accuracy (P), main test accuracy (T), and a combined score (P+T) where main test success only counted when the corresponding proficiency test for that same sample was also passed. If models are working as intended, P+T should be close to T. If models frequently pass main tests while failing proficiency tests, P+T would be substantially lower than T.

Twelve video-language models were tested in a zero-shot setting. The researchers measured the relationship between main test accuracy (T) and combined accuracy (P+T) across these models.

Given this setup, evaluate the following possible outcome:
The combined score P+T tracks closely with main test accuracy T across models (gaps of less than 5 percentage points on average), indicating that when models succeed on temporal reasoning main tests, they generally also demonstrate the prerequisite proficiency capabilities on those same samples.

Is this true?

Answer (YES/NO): NO